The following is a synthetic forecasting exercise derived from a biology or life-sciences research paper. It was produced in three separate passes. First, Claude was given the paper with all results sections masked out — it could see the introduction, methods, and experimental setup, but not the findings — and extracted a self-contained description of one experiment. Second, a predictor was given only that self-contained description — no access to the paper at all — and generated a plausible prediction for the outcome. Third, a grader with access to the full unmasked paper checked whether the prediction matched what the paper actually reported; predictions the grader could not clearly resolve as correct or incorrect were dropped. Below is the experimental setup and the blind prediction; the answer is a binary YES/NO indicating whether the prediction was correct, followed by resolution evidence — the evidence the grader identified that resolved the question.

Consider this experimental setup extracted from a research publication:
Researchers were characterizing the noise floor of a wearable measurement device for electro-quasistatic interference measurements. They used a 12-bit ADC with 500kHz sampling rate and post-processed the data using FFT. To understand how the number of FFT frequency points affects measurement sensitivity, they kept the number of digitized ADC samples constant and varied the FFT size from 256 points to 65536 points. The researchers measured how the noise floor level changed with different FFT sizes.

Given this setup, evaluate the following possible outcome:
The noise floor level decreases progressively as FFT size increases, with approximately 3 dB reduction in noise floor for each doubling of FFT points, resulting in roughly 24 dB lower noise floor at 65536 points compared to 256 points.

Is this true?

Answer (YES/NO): NO